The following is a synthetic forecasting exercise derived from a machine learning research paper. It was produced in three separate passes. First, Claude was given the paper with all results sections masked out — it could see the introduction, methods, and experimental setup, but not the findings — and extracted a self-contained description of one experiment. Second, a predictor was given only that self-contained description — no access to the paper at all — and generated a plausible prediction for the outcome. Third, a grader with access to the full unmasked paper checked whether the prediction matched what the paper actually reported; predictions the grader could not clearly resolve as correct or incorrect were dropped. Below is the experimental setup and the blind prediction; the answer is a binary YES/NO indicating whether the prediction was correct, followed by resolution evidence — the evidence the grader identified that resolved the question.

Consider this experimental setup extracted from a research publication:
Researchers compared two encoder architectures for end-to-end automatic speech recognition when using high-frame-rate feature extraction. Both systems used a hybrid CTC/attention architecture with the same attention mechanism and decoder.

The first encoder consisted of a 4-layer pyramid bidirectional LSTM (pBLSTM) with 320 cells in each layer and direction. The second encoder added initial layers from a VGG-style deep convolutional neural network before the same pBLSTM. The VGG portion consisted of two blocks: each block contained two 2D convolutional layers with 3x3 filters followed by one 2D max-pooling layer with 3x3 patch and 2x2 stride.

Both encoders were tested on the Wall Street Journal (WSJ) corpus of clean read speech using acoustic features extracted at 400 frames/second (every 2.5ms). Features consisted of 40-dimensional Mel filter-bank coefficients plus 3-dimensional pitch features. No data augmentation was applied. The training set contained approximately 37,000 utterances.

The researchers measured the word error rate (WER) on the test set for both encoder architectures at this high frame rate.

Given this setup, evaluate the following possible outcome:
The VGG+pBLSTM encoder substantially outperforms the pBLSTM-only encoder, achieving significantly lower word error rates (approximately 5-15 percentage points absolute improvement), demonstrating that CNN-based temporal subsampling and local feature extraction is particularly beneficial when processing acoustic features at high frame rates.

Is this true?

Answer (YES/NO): NO